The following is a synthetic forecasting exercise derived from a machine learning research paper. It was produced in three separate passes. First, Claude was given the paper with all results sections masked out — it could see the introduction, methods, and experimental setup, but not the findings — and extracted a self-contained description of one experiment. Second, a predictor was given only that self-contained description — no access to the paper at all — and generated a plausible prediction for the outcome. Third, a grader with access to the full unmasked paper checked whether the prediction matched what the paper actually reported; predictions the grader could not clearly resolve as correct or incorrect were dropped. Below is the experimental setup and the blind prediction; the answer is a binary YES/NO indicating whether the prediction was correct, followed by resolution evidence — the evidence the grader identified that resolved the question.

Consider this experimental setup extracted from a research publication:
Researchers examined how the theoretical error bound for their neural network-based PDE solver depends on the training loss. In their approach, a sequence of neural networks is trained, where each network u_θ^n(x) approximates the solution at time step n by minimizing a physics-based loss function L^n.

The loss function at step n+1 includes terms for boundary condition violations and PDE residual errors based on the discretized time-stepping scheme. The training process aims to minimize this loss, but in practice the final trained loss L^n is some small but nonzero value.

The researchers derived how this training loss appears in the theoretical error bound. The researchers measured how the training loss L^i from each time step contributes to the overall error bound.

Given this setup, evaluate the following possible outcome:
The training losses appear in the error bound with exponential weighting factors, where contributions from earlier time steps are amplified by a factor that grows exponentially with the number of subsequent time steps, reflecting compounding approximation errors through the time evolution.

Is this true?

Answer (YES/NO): NO